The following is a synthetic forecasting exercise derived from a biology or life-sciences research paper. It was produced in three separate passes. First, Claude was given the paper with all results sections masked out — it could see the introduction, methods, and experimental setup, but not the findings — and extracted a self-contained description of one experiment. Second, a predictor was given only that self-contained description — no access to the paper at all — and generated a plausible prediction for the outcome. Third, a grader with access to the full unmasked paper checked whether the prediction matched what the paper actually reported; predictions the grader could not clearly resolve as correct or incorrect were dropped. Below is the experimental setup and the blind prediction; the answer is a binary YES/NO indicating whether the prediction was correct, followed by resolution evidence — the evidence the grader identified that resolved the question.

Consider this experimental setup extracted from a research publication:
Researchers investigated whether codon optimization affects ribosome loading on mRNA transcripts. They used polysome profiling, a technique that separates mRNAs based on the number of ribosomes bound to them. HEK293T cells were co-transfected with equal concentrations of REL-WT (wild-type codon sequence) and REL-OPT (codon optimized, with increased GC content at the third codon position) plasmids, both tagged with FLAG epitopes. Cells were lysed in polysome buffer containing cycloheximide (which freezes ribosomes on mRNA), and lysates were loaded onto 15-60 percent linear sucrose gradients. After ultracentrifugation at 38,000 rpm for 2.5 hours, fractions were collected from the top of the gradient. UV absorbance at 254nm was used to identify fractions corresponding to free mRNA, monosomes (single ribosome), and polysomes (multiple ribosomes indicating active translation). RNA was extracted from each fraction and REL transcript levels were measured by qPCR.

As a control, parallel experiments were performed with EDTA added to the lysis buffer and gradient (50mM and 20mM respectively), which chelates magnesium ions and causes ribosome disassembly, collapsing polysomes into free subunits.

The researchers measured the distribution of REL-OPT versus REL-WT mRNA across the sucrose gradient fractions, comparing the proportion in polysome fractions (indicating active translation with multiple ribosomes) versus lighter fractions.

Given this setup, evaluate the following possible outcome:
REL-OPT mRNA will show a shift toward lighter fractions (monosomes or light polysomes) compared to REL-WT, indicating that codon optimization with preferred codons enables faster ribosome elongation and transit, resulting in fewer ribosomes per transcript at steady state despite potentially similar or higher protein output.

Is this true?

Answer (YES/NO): NO